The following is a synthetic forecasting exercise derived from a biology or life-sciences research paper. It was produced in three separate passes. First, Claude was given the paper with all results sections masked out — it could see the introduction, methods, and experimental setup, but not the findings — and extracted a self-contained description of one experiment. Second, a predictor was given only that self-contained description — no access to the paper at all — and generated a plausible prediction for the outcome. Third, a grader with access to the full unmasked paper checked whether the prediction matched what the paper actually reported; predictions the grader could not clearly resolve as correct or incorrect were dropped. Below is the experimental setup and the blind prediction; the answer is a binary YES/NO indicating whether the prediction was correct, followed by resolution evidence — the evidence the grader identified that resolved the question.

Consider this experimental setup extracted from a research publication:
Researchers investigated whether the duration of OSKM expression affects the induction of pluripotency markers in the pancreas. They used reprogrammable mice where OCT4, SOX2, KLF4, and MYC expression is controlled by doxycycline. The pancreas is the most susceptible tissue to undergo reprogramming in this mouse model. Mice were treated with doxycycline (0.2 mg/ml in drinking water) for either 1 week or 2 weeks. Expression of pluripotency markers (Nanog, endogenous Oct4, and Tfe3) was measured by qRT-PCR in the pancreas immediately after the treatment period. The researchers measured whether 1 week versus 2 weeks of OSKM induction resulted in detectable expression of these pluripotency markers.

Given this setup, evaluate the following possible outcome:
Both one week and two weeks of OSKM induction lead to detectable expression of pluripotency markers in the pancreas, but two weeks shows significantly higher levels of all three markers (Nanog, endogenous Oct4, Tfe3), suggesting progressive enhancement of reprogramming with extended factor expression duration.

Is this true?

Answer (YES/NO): NO